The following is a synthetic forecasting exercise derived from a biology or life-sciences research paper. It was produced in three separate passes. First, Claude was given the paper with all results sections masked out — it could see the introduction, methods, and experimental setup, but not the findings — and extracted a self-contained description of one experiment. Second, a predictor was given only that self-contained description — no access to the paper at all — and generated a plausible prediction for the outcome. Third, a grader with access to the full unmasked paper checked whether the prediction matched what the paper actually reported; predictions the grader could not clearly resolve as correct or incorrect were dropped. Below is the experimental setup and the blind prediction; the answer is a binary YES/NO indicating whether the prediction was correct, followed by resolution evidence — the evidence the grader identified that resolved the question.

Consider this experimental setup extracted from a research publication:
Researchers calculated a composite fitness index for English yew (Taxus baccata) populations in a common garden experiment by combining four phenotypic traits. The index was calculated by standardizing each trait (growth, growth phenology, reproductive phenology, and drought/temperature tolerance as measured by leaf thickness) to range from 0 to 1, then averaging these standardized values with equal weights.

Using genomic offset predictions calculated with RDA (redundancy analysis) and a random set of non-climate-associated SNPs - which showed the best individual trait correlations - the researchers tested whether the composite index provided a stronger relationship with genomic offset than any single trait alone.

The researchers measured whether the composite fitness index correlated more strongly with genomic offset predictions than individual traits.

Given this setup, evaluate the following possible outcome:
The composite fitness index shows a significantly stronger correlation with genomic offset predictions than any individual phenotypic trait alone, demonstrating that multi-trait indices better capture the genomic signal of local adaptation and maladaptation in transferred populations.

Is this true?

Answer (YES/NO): NO